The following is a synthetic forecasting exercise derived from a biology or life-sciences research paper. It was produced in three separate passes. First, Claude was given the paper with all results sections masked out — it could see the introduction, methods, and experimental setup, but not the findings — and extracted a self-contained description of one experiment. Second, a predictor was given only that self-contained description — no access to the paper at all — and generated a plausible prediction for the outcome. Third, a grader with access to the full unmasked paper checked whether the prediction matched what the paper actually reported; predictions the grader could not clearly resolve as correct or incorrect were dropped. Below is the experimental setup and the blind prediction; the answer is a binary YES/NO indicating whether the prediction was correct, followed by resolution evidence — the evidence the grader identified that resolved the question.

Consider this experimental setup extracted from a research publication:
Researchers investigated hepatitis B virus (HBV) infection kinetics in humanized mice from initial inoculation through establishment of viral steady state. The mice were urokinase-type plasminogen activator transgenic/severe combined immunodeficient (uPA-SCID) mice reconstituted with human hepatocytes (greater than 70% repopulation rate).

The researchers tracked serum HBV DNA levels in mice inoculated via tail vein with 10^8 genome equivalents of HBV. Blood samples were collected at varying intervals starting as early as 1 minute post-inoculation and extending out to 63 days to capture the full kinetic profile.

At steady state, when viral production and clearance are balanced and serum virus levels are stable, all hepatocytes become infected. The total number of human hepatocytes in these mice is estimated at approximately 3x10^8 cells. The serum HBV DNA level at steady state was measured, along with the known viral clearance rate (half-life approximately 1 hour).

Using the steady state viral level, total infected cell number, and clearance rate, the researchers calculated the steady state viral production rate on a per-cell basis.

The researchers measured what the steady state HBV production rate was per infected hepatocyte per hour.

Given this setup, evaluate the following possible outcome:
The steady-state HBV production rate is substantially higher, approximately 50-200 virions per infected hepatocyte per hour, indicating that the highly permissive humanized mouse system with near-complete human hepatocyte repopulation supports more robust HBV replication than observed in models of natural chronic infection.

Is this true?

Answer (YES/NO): NO